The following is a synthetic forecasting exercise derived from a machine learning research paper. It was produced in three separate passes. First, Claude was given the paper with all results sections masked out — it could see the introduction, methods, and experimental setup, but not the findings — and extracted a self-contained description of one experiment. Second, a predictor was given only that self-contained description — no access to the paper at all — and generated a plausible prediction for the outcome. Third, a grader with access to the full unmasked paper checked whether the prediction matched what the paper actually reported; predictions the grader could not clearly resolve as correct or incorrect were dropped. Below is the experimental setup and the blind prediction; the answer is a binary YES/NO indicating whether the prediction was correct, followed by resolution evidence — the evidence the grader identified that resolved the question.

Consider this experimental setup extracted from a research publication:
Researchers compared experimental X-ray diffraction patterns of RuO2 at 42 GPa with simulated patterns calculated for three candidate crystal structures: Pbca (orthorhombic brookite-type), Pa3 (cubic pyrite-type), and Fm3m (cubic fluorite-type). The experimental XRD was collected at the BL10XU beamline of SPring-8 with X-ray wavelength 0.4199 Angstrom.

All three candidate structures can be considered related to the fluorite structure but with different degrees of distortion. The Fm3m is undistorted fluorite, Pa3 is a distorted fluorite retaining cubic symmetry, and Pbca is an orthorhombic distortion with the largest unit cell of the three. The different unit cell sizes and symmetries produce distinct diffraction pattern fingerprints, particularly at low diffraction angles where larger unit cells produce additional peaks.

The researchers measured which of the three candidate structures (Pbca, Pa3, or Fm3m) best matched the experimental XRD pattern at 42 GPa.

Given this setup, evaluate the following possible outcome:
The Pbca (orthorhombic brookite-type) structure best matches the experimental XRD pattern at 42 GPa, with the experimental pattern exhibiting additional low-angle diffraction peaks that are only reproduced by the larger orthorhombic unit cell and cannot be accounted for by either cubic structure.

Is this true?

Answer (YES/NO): YES